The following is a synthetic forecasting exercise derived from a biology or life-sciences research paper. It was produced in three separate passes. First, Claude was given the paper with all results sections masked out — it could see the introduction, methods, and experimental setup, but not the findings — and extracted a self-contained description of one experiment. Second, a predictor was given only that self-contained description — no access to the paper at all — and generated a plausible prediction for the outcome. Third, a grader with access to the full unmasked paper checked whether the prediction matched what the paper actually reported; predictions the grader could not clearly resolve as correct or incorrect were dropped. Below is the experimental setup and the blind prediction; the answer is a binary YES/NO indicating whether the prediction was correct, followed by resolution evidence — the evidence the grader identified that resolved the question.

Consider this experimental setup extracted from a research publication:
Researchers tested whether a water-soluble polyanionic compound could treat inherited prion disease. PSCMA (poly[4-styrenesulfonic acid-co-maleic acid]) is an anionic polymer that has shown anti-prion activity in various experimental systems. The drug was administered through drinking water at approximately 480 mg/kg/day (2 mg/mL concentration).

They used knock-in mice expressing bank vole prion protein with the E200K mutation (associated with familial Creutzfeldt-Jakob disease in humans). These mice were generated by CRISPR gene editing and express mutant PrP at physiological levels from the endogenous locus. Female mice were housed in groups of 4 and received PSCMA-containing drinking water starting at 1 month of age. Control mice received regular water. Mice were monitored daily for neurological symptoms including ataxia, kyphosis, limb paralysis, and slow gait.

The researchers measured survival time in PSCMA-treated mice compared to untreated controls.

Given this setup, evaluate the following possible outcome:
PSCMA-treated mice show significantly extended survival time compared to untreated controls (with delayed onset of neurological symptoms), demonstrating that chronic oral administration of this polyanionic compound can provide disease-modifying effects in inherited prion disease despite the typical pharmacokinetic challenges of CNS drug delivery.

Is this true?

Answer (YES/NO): NO